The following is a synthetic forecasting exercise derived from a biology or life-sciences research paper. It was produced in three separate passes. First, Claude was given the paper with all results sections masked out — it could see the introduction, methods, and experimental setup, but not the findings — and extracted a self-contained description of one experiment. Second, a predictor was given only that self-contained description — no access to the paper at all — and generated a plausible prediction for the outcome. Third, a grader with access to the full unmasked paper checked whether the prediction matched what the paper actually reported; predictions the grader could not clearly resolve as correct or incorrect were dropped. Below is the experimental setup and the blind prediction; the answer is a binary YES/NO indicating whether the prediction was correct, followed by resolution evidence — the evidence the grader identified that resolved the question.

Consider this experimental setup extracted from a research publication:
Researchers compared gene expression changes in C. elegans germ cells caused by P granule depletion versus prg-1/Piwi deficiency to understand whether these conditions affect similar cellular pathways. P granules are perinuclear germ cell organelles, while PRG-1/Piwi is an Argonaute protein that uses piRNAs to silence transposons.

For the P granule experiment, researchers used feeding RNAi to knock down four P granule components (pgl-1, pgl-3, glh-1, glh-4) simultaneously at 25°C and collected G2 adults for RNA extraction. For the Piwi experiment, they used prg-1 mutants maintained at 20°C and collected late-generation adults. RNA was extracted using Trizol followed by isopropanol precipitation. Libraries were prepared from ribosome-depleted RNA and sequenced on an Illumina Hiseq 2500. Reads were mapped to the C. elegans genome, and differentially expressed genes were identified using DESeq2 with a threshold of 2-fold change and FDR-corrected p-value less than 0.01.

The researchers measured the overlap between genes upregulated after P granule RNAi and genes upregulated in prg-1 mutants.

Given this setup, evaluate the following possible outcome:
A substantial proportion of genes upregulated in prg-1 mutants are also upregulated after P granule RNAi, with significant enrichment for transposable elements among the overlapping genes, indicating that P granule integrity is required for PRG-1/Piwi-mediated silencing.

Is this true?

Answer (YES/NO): NO